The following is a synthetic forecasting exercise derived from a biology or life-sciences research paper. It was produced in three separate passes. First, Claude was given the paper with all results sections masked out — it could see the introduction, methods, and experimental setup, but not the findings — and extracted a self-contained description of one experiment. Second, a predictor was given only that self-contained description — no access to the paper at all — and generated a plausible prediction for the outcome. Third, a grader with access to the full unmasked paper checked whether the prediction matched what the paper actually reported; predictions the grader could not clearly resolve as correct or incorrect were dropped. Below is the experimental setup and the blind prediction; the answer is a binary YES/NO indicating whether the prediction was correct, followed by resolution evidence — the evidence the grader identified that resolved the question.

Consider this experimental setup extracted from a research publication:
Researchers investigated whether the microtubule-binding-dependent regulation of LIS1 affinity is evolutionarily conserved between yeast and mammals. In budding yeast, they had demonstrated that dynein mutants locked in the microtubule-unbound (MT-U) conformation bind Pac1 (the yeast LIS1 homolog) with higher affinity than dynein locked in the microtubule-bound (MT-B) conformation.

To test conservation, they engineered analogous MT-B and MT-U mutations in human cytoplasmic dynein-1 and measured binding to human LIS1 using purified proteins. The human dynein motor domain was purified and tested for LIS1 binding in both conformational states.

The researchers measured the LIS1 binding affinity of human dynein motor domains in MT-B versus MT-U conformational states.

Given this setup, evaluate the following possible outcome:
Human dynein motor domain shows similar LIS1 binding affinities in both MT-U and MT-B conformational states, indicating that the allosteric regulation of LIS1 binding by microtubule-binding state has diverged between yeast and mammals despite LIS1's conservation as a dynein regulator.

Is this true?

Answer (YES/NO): NO